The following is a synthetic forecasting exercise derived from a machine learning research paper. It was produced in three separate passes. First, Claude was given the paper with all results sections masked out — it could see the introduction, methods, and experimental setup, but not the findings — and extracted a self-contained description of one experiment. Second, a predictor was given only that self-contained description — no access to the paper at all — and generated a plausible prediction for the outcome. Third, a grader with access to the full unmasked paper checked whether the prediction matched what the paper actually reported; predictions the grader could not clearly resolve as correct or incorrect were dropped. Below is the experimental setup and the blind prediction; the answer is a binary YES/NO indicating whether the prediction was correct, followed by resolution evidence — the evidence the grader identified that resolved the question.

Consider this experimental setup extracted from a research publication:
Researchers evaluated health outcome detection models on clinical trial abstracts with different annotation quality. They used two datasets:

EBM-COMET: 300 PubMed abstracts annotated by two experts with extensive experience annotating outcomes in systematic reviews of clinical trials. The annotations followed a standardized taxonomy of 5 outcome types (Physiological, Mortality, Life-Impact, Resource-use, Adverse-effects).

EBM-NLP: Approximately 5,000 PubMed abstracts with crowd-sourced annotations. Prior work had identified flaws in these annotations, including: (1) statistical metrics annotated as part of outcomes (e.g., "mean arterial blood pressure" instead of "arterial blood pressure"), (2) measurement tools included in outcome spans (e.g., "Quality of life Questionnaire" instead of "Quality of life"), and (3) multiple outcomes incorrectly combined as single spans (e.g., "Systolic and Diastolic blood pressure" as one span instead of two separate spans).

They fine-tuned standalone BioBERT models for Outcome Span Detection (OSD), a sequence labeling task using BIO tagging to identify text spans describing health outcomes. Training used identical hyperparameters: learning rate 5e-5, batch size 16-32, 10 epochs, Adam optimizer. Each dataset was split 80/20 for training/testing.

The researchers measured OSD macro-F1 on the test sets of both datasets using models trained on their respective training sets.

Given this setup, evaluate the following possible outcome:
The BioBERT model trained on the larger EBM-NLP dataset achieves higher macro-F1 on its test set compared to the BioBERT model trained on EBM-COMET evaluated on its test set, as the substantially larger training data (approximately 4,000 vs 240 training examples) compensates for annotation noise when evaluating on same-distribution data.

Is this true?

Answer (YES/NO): NO